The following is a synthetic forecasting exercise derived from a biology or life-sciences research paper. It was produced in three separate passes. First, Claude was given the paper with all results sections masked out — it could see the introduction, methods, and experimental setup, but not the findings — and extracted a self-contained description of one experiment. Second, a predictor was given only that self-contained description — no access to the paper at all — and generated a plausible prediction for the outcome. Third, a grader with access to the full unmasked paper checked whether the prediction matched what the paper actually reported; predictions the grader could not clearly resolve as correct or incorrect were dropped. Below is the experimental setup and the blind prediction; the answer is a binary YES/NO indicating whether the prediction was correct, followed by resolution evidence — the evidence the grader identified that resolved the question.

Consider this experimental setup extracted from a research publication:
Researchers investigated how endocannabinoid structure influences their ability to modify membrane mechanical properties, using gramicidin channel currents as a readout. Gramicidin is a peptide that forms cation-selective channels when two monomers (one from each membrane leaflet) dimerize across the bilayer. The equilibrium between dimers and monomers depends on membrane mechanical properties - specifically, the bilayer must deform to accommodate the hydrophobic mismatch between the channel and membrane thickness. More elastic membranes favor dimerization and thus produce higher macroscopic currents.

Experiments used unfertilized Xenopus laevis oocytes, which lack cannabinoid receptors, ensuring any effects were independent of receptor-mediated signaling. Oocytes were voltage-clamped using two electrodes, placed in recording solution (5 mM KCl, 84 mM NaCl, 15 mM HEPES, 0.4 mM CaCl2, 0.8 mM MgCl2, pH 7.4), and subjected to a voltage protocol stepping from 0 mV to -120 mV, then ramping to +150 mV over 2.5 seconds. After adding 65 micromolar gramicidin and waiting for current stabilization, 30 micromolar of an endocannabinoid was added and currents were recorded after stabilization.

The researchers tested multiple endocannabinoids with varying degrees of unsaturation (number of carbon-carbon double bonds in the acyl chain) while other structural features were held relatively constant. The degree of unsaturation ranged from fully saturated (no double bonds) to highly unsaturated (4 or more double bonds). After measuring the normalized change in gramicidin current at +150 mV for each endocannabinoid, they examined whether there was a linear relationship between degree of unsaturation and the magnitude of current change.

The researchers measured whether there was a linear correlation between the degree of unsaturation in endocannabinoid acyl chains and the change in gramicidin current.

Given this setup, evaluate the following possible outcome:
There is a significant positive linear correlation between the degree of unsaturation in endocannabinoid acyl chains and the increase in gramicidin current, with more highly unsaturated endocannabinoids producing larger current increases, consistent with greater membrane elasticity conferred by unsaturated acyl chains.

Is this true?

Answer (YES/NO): NO